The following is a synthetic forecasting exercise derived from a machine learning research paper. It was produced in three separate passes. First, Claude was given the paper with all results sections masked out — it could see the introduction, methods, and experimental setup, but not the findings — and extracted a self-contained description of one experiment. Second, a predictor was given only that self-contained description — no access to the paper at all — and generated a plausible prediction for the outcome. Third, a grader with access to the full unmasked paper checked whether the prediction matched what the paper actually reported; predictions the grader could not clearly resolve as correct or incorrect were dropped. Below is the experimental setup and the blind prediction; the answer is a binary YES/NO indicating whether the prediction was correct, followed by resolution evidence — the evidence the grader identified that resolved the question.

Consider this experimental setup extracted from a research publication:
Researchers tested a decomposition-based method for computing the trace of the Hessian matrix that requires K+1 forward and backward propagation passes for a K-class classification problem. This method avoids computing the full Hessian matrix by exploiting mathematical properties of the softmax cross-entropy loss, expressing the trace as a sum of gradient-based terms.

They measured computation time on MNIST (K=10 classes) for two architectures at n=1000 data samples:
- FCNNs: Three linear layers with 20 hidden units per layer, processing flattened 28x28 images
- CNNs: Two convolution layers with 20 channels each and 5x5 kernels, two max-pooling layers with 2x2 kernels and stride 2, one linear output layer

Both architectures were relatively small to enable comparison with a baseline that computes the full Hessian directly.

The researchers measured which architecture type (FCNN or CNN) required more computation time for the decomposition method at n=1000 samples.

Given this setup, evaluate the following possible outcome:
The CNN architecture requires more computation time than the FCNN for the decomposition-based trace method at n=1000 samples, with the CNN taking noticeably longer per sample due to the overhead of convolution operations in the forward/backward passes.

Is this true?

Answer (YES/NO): YES